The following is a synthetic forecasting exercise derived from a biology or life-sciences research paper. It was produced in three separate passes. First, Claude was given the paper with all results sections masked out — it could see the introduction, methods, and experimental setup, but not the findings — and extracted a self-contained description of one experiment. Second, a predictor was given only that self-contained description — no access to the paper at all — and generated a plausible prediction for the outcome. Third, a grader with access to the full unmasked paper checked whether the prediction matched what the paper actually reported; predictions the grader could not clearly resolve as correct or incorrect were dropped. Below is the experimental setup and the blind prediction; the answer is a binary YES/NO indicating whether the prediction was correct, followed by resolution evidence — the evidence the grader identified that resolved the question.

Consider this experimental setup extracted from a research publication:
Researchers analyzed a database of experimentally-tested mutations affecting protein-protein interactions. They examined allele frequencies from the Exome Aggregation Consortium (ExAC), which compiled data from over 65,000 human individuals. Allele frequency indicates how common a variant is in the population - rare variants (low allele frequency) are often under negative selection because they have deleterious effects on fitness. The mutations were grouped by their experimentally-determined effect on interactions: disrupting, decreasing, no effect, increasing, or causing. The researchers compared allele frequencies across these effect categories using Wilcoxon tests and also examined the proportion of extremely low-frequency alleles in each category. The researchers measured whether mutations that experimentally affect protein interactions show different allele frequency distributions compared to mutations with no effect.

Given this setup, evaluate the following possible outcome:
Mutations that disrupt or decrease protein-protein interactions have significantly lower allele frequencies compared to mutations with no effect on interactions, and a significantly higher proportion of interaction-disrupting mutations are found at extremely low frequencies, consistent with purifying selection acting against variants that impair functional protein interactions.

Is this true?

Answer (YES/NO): YES